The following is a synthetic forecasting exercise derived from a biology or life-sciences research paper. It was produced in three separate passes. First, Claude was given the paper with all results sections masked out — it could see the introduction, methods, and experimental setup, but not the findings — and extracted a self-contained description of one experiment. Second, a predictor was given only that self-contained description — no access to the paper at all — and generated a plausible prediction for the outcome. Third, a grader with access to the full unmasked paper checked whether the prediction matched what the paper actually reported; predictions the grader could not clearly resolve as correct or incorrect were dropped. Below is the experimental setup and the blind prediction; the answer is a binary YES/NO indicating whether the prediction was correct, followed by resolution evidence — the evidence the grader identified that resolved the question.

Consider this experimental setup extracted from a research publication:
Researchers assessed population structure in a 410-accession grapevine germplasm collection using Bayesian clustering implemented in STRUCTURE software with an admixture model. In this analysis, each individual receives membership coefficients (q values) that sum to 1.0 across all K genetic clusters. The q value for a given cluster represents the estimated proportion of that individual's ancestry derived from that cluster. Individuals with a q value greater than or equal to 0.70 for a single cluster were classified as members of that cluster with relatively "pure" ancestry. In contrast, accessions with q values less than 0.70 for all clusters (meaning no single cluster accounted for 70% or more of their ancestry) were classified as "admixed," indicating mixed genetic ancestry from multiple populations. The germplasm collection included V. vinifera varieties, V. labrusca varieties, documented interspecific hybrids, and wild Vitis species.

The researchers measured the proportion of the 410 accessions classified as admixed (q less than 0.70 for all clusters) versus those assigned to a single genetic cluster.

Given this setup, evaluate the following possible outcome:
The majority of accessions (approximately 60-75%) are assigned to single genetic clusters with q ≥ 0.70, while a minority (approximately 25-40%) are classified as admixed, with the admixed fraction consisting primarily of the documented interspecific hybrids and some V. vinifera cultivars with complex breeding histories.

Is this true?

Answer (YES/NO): NO